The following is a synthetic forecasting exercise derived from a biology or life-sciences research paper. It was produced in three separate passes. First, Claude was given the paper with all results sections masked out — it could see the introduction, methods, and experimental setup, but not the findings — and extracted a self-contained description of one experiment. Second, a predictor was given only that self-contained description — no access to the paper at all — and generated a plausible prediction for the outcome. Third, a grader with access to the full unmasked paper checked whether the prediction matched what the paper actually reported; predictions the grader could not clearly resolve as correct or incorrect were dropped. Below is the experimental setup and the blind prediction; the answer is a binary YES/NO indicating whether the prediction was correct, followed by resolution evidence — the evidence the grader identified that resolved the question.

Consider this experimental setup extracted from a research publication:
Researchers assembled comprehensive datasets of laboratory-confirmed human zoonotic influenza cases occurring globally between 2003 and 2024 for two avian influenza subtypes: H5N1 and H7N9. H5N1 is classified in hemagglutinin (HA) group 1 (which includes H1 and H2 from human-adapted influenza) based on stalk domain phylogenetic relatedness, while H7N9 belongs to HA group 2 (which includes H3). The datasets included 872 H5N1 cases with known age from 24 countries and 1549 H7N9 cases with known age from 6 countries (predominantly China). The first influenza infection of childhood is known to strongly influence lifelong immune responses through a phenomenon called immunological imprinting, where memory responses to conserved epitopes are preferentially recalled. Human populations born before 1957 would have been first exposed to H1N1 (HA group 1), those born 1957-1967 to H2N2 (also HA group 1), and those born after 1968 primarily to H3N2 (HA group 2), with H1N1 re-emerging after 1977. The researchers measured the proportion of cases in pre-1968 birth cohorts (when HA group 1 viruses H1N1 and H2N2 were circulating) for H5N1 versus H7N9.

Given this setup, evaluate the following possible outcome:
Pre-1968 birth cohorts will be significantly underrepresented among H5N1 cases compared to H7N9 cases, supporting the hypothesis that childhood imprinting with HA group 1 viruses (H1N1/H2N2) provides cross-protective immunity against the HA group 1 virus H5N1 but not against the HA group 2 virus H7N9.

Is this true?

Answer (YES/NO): YES